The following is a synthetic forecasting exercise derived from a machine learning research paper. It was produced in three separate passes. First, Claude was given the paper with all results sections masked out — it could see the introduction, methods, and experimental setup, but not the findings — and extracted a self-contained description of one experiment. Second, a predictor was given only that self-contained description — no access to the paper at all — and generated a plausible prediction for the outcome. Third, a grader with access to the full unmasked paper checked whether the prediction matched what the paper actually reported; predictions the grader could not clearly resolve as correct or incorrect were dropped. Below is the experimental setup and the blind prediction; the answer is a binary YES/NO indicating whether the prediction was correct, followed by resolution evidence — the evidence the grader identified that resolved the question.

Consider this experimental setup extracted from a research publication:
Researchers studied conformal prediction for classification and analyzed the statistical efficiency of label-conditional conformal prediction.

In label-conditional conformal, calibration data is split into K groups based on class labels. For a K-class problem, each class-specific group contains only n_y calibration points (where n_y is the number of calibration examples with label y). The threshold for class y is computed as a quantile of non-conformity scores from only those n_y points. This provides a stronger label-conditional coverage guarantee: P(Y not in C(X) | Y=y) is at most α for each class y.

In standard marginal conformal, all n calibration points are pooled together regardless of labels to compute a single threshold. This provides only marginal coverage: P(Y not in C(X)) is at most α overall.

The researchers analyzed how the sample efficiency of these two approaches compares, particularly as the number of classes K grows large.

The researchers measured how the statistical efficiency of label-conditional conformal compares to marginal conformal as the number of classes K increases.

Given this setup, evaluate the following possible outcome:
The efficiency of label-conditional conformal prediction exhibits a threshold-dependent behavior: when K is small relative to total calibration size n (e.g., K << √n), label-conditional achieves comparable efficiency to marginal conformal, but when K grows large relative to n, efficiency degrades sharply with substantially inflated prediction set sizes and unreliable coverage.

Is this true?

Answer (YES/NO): NO